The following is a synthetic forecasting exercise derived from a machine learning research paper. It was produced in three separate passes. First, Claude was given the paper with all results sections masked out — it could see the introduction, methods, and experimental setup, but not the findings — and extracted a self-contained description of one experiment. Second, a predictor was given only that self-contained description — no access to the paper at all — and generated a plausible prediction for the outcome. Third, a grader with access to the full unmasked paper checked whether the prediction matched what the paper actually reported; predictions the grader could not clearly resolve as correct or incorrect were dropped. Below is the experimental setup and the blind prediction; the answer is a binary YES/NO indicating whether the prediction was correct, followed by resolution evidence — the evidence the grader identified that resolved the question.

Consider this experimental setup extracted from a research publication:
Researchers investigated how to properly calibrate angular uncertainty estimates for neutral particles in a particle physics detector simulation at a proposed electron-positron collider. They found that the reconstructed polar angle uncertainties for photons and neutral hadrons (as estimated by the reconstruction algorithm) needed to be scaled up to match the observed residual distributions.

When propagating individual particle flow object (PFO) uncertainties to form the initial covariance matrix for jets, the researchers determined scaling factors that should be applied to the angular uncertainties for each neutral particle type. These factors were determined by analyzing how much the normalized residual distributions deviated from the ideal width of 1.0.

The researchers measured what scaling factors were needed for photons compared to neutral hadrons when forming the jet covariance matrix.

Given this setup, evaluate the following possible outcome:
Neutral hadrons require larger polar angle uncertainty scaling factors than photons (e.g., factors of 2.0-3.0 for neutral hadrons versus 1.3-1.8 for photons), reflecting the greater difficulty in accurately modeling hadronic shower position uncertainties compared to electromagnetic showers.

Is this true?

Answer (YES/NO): NO